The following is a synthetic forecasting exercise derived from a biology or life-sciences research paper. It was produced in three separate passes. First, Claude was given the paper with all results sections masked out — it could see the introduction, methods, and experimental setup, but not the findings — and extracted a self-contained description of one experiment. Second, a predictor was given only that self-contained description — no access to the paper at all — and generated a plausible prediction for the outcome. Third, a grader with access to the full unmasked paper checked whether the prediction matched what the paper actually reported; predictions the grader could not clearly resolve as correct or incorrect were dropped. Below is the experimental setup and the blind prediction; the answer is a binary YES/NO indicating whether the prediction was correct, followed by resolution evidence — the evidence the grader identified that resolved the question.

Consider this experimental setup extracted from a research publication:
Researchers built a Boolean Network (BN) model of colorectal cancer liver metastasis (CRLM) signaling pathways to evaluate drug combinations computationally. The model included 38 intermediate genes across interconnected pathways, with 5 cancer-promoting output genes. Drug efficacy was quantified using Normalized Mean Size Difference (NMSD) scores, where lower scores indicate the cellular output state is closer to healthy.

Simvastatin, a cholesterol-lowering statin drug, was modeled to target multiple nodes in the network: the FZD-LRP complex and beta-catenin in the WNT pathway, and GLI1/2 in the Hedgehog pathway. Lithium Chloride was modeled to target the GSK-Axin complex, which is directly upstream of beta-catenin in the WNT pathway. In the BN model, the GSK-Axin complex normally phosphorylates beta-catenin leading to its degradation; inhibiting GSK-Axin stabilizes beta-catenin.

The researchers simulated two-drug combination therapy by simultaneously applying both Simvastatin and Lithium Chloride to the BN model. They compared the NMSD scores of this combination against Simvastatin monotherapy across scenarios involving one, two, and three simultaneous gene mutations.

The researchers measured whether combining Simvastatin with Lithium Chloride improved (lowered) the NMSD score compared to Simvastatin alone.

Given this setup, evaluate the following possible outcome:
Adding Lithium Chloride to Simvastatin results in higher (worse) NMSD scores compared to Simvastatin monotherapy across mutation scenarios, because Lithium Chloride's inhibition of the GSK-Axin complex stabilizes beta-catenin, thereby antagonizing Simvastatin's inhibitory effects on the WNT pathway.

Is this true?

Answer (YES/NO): NO